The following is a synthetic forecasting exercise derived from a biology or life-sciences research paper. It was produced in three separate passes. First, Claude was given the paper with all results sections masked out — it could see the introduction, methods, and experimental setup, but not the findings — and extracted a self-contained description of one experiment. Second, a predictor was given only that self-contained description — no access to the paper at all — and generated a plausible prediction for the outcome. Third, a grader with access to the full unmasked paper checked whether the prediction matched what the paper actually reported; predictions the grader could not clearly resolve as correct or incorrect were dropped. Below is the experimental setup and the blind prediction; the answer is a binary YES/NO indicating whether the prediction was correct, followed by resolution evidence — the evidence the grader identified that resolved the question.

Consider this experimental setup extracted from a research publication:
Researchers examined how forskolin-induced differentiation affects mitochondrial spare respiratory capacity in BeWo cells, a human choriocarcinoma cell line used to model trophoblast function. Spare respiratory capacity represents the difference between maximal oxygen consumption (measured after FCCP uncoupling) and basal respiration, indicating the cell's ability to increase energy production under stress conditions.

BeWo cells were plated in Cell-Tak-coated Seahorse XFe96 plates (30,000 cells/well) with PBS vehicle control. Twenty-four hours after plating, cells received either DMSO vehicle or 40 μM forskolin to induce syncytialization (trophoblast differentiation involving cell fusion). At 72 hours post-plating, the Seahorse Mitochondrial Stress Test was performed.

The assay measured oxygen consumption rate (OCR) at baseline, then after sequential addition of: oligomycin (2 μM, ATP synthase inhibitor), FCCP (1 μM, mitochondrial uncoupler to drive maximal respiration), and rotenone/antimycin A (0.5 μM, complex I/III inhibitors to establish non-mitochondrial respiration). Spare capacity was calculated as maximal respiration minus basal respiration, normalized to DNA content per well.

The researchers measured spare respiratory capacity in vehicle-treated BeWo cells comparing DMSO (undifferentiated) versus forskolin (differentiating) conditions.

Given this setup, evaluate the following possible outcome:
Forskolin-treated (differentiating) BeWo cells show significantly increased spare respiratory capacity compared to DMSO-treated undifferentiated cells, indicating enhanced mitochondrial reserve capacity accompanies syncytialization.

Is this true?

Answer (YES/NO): NO